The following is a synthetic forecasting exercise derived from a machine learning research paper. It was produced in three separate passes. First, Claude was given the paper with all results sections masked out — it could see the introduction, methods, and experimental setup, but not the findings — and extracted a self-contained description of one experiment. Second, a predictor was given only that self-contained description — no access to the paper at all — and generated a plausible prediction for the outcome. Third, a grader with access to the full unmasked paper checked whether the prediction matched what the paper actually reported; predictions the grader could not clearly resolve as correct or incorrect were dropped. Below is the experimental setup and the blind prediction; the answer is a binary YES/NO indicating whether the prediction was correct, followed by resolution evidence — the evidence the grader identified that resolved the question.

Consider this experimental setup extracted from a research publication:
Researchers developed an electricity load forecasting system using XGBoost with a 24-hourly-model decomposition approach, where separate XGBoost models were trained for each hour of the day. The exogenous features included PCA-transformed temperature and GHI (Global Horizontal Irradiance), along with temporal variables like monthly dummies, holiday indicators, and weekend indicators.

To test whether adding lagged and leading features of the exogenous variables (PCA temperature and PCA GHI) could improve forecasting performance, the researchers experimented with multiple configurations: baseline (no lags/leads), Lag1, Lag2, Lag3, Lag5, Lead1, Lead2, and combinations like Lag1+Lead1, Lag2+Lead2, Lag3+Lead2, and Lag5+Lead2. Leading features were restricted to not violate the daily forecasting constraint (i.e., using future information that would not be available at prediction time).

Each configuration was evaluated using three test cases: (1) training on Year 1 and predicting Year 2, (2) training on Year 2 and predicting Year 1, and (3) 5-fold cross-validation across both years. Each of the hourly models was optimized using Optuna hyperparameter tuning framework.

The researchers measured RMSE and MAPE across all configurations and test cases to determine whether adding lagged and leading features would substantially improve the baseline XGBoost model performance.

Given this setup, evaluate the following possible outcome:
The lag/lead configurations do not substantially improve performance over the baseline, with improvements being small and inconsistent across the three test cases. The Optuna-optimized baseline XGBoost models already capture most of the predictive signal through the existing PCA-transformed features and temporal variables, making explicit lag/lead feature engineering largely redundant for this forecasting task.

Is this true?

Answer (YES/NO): YES